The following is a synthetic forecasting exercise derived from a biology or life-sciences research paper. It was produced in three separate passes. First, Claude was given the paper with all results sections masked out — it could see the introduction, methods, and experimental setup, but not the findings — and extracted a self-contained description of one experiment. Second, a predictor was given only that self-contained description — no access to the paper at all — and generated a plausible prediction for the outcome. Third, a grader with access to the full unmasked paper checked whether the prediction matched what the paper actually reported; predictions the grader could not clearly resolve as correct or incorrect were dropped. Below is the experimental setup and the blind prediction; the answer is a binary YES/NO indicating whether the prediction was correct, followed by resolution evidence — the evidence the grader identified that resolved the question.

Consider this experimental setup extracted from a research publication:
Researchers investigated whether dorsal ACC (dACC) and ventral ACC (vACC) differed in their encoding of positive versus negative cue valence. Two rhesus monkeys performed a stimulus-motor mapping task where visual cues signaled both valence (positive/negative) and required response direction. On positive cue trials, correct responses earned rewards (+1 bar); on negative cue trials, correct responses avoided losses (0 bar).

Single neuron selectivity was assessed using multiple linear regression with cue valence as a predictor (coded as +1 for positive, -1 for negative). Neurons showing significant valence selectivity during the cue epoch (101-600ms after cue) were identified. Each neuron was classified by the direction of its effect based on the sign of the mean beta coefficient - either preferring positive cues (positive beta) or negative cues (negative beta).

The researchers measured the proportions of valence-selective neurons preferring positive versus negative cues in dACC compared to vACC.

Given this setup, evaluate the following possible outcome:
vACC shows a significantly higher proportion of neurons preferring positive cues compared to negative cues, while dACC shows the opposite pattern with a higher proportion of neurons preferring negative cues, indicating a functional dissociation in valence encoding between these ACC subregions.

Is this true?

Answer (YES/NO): NO